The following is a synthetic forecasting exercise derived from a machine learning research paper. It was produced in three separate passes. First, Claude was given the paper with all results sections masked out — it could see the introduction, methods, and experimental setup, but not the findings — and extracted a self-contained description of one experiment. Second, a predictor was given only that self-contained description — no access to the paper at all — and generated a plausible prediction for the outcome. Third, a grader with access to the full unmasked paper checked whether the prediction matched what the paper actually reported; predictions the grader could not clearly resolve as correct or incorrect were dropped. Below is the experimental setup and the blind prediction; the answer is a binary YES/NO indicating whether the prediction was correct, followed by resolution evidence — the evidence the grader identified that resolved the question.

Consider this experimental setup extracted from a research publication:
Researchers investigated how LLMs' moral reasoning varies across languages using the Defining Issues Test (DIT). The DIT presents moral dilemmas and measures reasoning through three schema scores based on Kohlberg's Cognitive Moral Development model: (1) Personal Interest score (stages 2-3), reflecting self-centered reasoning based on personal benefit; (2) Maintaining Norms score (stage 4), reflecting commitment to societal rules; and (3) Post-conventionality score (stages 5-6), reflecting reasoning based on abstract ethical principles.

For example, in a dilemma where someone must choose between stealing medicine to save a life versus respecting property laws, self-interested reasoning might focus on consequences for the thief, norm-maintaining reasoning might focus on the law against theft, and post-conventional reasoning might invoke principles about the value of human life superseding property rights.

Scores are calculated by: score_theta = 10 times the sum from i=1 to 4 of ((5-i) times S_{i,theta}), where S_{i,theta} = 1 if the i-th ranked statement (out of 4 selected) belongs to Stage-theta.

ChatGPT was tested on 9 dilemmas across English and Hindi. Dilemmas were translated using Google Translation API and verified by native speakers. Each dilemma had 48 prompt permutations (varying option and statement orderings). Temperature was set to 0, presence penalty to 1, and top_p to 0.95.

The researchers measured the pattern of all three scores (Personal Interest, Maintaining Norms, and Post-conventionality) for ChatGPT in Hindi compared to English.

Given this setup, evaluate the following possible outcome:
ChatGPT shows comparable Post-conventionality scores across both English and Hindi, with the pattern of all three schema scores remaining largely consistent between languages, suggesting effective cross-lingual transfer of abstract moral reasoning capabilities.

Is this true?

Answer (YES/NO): NO